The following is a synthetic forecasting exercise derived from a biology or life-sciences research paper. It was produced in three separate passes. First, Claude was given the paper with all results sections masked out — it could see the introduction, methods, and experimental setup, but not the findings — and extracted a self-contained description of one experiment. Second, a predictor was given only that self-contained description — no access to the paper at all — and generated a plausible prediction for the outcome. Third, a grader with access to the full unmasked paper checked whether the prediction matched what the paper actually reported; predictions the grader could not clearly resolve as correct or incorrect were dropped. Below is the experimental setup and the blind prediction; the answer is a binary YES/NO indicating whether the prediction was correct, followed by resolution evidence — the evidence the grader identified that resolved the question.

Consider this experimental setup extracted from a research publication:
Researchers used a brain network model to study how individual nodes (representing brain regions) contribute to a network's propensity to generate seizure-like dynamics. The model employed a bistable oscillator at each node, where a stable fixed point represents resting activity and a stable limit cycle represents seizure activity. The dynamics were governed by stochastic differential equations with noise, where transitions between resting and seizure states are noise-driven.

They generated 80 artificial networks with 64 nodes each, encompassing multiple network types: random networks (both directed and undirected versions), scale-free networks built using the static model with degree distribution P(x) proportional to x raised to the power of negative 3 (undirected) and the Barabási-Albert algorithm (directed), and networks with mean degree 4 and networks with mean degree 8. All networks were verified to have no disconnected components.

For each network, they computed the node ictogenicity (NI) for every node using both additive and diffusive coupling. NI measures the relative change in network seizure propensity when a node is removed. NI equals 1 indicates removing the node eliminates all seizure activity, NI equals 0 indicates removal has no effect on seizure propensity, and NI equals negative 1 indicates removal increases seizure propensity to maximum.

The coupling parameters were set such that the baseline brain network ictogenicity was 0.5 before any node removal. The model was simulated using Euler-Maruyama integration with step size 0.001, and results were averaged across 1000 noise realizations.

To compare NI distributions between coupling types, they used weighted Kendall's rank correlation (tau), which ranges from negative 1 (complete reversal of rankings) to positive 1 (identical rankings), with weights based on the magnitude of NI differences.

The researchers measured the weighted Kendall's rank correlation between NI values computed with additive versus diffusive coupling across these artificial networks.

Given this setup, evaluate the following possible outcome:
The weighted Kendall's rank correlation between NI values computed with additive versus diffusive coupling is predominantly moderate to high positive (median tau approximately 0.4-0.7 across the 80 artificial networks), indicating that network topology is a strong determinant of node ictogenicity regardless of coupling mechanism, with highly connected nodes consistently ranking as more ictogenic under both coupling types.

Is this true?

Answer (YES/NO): NO